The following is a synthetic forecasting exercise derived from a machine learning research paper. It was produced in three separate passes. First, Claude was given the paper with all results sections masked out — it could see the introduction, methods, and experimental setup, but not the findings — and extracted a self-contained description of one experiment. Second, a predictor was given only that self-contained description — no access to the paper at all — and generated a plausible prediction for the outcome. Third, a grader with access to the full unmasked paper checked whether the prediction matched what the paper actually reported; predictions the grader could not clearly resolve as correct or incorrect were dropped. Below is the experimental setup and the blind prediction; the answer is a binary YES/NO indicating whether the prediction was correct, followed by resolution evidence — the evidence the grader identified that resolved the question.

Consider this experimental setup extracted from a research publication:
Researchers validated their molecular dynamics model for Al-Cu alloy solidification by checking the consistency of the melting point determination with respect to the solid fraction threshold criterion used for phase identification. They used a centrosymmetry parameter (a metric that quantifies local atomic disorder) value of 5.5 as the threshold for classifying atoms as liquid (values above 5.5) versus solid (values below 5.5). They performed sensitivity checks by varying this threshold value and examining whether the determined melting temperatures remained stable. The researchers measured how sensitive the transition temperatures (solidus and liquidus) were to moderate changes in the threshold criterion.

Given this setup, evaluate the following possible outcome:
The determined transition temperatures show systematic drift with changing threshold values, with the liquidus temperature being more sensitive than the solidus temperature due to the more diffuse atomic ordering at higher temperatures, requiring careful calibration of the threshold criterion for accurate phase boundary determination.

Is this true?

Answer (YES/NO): NO